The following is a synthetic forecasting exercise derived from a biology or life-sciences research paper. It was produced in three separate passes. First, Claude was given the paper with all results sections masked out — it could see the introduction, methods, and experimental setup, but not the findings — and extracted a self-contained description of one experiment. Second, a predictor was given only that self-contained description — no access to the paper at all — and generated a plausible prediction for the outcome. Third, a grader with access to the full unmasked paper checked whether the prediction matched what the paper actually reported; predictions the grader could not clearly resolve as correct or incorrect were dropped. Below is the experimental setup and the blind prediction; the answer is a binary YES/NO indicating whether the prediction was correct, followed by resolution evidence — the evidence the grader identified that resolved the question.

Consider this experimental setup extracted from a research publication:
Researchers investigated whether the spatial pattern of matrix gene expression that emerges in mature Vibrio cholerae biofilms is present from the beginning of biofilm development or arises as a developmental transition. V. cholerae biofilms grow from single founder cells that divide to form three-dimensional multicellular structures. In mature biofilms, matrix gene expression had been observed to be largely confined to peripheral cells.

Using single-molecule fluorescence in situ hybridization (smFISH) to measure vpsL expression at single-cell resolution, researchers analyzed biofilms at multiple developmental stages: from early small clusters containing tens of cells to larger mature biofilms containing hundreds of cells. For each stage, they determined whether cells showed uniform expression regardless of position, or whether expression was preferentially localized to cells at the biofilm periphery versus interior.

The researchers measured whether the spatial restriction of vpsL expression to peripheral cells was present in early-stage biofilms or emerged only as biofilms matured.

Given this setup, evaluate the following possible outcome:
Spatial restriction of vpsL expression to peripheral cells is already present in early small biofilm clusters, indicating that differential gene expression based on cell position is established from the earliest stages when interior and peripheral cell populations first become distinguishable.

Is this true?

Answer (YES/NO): NO